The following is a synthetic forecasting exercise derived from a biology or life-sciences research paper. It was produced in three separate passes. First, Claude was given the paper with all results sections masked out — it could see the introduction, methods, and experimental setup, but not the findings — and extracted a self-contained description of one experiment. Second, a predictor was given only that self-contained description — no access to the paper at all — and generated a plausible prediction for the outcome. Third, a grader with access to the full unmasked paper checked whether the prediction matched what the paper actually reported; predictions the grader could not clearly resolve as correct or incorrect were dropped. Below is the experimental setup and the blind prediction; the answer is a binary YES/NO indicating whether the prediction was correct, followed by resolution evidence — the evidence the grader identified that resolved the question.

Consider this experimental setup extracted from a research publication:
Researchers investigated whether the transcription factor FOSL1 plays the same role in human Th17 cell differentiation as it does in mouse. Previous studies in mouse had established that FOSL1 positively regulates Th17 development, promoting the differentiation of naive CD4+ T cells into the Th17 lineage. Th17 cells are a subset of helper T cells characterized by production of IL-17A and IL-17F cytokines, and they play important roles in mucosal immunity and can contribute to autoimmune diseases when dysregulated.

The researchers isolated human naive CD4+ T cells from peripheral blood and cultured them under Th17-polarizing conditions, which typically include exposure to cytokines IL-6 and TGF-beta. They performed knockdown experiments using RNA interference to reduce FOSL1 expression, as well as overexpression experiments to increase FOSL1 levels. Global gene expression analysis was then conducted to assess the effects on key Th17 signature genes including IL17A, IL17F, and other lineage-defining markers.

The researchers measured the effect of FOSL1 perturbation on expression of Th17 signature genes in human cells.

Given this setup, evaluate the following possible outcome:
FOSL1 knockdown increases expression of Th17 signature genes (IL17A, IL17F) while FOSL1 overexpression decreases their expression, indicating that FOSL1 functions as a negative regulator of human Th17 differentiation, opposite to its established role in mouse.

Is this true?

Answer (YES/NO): YES